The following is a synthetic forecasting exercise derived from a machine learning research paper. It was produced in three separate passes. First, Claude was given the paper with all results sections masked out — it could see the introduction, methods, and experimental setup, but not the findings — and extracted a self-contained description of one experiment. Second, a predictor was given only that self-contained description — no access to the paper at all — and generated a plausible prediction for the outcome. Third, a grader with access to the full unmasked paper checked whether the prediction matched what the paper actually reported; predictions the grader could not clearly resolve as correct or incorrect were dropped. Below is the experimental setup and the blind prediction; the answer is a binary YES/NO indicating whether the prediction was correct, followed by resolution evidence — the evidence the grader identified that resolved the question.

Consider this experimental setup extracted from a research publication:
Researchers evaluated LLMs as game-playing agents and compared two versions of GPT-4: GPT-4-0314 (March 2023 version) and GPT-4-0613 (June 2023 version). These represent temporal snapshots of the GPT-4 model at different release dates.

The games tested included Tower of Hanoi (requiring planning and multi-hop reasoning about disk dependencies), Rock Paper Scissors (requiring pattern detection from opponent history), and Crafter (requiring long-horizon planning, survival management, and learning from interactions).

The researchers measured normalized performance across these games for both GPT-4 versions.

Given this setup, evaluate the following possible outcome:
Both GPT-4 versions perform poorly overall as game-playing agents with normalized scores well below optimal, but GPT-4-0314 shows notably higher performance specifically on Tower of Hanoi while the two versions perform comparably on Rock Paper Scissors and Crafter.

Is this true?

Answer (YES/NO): NO